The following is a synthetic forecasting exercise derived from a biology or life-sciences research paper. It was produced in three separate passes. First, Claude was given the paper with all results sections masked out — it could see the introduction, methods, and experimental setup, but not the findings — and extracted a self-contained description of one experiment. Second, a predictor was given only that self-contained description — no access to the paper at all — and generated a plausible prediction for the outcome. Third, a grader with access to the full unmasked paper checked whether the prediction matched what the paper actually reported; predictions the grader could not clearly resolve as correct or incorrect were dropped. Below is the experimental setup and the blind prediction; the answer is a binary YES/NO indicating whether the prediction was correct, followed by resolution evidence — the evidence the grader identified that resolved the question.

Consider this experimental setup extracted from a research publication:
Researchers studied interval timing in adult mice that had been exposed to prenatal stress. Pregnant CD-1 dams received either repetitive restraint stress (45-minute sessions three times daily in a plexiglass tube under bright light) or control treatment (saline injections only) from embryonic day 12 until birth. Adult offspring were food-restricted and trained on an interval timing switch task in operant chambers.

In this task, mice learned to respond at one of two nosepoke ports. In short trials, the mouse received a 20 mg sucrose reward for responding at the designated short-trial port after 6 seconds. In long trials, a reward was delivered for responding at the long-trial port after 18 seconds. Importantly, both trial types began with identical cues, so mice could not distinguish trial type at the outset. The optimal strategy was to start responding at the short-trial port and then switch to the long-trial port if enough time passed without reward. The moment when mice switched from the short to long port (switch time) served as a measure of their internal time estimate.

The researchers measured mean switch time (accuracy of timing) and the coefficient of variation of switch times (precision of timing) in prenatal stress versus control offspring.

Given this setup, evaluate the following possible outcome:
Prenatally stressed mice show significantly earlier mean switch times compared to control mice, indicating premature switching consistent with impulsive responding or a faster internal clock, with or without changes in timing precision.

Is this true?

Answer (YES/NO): YES